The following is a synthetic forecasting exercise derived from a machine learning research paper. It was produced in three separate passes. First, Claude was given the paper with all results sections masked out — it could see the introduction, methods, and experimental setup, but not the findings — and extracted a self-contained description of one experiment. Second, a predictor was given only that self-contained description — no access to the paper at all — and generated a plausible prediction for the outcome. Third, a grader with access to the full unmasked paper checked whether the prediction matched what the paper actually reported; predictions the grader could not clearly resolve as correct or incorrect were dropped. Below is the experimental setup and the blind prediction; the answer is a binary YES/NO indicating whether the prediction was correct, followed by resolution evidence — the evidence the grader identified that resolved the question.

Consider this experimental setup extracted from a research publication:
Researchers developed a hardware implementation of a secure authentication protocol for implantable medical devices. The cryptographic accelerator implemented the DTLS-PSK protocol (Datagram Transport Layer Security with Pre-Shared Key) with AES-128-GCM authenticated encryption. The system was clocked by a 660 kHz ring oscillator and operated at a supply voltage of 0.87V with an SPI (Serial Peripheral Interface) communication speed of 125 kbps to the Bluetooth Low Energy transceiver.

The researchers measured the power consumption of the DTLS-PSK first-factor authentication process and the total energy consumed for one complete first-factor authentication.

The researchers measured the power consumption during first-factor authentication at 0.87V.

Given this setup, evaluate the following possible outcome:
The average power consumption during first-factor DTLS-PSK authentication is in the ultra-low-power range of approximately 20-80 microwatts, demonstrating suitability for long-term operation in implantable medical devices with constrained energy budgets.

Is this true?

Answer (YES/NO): NO